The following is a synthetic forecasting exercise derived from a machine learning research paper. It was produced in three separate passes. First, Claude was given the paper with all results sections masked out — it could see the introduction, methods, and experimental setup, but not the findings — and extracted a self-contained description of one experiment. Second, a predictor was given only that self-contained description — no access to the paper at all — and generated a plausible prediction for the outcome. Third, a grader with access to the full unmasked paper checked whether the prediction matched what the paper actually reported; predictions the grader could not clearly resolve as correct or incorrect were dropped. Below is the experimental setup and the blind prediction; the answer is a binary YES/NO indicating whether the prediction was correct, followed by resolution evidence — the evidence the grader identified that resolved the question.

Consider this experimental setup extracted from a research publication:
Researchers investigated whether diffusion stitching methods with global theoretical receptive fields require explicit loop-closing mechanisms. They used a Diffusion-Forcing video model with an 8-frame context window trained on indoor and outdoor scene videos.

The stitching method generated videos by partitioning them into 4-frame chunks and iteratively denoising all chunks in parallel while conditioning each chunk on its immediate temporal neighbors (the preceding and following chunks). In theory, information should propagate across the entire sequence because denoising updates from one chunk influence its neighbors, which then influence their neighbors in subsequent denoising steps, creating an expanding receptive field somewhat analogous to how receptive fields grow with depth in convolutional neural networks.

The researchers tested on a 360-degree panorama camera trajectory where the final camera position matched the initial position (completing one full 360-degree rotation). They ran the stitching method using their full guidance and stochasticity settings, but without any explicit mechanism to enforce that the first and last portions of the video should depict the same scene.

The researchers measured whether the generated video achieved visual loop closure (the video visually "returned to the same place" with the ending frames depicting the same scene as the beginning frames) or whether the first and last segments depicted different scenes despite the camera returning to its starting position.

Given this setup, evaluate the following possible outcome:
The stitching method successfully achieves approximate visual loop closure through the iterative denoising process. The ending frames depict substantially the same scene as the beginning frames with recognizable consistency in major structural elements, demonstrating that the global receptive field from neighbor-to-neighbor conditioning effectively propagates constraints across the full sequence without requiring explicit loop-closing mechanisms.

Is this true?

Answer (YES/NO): NO